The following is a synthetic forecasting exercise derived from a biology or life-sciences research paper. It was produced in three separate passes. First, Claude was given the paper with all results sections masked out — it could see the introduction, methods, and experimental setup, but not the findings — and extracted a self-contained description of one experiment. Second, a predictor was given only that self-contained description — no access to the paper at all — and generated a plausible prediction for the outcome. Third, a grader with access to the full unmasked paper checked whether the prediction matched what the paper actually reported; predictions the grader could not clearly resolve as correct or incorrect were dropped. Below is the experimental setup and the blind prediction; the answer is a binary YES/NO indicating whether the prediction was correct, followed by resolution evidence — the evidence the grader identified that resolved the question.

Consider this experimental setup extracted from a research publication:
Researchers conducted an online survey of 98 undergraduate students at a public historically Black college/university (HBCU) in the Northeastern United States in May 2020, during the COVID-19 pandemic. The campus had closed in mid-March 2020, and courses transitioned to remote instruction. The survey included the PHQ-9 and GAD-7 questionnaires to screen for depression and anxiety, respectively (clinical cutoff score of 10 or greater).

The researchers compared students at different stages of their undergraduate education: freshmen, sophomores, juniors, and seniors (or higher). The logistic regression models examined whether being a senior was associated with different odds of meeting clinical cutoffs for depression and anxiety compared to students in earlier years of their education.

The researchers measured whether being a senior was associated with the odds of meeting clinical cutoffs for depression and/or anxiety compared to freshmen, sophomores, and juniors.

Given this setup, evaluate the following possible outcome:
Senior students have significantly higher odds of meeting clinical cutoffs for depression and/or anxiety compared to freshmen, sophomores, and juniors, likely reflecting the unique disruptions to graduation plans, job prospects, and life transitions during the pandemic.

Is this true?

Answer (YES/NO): YES